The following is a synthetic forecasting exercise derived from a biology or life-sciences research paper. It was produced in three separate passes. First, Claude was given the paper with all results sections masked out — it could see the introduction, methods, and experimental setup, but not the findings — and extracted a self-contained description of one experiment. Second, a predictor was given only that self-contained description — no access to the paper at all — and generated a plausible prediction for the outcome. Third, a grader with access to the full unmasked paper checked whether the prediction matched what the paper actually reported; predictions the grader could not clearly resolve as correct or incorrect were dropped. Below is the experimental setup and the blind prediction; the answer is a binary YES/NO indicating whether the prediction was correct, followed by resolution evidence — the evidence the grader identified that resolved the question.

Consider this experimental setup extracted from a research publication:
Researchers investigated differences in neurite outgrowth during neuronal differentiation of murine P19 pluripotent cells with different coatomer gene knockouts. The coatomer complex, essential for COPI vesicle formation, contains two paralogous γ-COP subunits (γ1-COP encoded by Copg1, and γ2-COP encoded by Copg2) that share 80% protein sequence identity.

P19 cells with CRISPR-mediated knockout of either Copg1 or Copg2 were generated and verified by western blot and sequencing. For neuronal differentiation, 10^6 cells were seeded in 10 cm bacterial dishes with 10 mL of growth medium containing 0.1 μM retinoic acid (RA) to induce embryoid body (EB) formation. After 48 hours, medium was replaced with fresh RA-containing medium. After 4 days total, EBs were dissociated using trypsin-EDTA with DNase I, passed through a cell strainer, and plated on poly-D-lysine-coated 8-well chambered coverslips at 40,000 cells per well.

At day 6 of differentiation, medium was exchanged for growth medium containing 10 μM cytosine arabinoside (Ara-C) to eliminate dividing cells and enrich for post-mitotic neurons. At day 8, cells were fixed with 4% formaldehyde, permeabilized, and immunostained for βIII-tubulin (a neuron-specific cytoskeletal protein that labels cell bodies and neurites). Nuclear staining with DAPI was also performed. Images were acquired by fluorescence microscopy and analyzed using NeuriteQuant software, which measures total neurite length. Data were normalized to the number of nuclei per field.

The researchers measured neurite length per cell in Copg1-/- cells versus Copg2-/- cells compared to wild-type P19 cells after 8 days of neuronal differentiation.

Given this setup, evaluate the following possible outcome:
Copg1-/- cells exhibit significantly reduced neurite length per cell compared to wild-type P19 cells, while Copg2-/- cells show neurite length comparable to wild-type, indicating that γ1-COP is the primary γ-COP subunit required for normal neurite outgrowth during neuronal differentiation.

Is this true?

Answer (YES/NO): YES